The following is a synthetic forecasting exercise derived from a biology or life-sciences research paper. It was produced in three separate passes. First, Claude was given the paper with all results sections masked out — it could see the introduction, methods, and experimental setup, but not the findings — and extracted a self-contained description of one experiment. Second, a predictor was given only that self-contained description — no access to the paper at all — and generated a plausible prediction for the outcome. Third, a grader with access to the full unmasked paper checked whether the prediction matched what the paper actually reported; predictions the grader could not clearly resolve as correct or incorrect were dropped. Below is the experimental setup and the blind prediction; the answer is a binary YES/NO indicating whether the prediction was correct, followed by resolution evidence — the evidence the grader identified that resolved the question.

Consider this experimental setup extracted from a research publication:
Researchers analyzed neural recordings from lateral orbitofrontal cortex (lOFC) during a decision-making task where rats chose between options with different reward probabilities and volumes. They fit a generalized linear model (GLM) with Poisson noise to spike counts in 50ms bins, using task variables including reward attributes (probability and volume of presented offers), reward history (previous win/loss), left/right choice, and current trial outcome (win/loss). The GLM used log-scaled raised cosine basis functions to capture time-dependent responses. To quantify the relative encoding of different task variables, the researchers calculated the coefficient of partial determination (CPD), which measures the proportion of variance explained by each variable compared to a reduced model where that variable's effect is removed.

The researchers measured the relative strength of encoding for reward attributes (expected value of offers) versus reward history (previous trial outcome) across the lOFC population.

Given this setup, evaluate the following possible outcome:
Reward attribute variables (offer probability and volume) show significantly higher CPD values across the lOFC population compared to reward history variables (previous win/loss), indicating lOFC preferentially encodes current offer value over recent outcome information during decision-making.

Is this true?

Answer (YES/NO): NO